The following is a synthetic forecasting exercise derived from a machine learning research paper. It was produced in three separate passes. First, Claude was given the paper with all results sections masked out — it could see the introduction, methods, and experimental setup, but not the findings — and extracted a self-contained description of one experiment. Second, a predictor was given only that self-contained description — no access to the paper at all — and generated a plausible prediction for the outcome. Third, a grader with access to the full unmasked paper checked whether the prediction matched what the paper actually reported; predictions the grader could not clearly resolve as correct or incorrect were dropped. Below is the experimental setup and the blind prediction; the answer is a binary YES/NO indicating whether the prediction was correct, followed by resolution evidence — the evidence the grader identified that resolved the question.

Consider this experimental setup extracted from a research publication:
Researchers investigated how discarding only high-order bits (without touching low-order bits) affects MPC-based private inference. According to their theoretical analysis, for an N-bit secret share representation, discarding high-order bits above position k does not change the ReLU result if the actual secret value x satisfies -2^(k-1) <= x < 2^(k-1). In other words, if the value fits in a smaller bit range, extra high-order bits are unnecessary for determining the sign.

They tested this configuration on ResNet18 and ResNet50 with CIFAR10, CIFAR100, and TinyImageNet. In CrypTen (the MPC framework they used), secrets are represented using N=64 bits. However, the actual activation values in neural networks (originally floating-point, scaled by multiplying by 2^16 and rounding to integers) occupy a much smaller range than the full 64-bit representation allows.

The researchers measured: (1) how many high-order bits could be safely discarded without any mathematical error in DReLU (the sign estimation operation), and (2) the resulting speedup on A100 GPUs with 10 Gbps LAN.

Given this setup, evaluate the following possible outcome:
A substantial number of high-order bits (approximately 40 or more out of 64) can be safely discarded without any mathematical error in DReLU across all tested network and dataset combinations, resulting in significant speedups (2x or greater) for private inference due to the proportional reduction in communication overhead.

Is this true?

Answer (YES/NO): YES